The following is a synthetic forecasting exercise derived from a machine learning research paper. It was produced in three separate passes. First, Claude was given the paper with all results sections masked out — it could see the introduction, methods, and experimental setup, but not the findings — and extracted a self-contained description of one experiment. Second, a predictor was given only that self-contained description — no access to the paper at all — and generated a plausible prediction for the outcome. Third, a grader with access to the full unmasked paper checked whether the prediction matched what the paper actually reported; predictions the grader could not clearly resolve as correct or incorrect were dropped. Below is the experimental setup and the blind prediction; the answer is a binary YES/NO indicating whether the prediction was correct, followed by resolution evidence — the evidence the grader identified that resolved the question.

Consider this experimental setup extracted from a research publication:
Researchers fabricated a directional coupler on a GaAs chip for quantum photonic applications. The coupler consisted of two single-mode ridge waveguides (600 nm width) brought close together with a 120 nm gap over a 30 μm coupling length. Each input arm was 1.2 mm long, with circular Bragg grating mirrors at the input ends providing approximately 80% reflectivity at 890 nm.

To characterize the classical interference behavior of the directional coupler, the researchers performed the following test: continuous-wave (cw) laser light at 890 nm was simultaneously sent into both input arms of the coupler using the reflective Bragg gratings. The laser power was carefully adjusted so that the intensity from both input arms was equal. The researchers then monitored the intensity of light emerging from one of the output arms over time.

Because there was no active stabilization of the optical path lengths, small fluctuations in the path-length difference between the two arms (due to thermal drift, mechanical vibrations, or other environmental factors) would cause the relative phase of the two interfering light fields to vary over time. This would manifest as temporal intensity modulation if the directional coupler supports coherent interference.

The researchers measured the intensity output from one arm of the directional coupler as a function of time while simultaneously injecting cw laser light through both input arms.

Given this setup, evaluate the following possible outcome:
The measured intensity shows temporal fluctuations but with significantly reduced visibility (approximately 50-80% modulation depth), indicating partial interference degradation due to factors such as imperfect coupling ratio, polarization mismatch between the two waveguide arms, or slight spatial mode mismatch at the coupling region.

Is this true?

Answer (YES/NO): NO